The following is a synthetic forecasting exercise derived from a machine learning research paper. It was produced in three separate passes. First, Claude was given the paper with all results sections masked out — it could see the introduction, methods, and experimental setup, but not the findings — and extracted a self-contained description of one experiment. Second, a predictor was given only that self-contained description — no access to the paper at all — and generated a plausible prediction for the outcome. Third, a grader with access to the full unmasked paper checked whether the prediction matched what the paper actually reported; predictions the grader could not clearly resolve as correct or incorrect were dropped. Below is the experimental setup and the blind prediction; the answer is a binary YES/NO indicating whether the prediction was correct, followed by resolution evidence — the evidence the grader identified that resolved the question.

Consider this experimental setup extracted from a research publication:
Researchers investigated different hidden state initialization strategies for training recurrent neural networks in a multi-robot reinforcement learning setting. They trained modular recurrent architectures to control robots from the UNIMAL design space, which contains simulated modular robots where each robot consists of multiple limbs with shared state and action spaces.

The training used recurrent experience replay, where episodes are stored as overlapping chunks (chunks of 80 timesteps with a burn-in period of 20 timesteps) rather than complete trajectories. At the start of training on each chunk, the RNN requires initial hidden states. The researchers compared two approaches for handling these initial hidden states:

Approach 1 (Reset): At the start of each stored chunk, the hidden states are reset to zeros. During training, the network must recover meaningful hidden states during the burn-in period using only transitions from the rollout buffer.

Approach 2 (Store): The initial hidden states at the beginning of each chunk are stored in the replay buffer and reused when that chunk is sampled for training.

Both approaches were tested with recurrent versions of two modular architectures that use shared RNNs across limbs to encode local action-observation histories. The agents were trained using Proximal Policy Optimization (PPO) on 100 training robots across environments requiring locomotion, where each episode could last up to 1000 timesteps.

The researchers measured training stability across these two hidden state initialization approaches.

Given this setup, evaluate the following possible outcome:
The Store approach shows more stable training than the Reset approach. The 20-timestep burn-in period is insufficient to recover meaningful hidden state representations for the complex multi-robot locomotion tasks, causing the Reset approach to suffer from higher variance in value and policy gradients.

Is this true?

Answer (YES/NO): YES